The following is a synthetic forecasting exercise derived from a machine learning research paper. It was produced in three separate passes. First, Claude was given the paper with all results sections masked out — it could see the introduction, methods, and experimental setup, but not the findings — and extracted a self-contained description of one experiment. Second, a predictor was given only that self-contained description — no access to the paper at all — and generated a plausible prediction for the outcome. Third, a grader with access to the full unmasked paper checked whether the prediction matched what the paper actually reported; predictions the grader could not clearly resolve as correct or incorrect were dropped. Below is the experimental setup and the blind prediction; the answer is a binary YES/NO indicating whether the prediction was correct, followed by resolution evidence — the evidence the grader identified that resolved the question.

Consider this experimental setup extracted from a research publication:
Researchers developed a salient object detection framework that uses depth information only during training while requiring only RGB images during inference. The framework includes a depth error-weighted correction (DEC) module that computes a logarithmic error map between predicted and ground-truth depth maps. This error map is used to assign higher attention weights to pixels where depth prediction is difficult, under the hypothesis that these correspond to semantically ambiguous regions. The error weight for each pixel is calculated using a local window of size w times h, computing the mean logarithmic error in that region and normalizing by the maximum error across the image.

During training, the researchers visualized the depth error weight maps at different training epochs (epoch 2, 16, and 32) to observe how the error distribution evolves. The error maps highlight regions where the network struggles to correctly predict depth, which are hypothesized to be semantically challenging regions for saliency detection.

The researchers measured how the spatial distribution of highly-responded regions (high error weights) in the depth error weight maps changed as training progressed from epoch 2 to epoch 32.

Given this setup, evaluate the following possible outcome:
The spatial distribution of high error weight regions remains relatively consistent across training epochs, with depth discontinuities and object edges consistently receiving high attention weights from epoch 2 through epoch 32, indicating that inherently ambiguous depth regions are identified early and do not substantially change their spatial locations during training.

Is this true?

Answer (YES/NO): NO